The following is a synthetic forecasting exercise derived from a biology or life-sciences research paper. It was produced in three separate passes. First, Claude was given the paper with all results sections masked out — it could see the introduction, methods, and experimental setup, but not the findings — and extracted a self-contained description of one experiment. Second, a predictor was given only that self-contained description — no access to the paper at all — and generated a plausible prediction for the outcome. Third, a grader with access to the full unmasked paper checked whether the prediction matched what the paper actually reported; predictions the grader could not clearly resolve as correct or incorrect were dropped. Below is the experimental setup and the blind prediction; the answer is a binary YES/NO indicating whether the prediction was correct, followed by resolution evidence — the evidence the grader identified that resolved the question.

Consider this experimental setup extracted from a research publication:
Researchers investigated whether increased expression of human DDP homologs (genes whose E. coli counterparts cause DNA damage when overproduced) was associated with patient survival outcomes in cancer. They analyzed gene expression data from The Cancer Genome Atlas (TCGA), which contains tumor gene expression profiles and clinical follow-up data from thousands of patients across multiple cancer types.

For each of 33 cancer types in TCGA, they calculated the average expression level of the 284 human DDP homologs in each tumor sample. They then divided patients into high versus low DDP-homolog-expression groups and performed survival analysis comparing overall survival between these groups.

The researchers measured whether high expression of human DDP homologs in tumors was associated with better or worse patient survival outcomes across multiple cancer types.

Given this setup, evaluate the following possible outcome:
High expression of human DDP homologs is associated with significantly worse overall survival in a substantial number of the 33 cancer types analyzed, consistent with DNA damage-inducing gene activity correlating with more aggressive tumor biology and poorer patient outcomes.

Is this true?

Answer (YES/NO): NO